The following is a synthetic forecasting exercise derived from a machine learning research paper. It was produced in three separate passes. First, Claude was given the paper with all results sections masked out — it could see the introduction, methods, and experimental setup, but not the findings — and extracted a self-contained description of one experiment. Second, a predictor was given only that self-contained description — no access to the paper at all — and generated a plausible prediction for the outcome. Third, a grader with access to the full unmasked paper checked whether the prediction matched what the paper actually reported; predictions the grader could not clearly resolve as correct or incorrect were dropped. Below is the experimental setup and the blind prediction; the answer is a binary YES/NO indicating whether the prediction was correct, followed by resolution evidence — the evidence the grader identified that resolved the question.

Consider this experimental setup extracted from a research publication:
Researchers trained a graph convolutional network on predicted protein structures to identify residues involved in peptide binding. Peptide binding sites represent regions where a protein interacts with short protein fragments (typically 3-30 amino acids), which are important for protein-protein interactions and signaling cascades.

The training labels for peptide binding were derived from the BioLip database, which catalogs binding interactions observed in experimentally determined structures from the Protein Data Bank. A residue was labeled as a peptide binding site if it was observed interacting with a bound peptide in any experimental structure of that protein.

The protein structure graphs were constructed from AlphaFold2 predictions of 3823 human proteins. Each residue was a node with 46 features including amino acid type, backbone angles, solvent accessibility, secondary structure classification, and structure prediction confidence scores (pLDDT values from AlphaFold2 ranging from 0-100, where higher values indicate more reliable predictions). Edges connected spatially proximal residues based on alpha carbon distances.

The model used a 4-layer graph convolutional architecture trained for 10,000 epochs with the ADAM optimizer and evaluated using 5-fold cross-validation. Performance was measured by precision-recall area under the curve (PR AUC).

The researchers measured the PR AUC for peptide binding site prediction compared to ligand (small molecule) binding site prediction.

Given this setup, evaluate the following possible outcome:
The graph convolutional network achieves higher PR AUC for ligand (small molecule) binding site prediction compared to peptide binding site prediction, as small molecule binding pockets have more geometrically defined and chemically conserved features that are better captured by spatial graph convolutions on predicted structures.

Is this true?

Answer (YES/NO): YES